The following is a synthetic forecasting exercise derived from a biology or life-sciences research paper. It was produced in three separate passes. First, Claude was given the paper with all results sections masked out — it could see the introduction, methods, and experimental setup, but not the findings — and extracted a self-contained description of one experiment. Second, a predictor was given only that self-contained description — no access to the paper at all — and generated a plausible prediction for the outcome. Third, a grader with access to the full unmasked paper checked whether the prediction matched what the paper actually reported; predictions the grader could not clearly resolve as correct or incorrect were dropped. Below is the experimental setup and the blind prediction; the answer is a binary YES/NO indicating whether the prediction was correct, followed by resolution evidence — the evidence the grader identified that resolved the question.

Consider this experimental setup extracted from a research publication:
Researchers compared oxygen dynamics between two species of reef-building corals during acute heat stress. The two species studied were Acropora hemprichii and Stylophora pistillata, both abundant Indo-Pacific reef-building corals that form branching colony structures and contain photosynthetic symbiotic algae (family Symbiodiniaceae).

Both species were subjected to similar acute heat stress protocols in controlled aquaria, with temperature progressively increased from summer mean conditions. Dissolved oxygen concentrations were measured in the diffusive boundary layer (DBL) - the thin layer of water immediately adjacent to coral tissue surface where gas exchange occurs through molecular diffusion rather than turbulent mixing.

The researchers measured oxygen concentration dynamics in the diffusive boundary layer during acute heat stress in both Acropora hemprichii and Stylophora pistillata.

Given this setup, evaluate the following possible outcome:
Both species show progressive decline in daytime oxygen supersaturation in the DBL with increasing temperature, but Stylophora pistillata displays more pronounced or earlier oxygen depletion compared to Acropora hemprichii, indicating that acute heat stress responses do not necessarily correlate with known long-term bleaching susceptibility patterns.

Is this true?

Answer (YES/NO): NO